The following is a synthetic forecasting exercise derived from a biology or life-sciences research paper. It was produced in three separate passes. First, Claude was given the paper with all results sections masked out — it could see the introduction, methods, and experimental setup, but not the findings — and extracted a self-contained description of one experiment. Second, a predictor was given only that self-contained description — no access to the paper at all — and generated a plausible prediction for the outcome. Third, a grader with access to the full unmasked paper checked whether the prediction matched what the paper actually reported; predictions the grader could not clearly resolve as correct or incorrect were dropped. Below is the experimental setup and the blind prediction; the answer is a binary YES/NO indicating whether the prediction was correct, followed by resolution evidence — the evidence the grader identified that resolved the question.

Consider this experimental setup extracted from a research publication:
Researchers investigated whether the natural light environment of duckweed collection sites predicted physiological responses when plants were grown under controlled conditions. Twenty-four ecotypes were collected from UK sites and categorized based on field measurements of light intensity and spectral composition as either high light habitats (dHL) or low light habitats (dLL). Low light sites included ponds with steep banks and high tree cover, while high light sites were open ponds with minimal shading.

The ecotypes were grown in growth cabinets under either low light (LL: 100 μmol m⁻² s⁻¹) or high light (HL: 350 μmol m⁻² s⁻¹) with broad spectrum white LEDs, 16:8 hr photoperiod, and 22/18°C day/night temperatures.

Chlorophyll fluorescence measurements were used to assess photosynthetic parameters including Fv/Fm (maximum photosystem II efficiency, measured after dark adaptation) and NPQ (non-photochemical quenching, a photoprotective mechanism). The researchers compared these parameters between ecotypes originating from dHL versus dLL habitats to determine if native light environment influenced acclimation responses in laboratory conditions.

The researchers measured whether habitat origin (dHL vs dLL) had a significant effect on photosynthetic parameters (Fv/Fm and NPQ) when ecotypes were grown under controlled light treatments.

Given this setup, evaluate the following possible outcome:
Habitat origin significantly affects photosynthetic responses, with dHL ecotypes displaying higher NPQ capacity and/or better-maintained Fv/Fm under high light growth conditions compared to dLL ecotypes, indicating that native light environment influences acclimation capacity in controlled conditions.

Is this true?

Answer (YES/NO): NO